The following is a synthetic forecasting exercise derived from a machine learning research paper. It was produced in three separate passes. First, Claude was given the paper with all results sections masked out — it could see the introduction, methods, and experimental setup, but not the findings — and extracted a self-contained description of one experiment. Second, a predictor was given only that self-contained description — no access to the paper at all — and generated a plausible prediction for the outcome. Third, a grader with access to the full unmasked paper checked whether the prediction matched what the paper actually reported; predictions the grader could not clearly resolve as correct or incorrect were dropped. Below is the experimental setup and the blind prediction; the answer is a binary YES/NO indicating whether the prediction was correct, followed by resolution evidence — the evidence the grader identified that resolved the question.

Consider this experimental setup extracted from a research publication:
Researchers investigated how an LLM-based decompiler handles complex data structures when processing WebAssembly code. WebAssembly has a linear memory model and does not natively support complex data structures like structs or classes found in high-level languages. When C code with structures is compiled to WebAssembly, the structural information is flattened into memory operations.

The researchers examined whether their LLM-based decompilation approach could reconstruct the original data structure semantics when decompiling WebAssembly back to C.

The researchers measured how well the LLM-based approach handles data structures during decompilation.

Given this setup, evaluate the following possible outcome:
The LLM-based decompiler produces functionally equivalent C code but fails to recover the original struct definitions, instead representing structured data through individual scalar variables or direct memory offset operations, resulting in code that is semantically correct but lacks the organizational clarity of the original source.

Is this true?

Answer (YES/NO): YES